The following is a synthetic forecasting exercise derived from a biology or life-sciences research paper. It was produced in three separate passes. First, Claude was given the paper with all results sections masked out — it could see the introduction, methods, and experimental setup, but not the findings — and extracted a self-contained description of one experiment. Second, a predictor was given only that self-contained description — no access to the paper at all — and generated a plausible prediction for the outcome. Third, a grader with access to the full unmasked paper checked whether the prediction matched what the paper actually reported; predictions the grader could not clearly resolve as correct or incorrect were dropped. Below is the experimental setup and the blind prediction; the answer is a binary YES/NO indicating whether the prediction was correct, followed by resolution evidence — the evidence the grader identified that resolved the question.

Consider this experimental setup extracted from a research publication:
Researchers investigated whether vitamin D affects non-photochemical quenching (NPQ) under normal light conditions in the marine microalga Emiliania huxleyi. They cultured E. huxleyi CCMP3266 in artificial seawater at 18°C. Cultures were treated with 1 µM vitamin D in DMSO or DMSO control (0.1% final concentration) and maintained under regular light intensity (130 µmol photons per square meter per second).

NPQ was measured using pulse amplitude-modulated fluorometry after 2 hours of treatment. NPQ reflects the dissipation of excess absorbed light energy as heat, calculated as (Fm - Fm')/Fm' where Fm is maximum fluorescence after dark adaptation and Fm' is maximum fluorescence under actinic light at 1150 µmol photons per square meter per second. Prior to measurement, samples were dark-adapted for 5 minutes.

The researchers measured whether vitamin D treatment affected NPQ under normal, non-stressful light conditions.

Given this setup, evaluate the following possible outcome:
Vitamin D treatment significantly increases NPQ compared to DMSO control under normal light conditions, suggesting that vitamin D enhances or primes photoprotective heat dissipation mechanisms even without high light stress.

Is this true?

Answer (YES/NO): NO